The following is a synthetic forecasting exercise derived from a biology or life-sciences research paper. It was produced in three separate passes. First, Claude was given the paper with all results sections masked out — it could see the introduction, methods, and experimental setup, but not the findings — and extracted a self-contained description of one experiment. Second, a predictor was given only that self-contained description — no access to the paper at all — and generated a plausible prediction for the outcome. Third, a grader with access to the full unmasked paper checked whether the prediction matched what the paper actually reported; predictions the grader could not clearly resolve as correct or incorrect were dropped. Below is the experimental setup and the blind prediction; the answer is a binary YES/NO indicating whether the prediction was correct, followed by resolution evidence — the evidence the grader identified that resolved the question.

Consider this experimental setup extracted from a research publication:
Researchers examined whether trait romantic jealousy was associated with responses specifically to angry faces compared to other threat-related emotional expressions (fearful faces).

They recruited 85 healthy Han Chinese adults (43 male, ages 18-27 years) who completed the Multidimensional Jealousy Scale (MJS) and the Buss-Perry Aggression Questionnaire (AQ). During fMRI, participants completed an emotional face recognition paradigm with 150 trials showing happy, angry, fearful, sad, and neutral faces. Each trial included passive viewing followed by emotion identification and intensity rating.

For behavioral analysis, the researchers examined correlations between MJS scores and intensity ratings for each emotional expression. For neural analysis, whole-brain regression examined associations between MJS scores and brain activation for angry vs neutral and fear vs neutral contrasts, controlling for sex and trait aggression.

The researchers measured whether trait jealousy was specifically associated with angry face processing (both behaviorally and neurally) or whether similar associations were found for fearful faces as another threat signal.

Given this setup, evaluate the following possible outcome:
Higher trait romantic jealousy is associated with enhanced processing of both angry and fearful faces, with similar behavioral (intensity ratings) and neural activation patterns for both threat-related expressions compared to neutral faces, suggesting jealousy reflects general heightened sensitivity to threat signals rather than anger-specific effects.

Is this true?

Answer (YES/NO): NO